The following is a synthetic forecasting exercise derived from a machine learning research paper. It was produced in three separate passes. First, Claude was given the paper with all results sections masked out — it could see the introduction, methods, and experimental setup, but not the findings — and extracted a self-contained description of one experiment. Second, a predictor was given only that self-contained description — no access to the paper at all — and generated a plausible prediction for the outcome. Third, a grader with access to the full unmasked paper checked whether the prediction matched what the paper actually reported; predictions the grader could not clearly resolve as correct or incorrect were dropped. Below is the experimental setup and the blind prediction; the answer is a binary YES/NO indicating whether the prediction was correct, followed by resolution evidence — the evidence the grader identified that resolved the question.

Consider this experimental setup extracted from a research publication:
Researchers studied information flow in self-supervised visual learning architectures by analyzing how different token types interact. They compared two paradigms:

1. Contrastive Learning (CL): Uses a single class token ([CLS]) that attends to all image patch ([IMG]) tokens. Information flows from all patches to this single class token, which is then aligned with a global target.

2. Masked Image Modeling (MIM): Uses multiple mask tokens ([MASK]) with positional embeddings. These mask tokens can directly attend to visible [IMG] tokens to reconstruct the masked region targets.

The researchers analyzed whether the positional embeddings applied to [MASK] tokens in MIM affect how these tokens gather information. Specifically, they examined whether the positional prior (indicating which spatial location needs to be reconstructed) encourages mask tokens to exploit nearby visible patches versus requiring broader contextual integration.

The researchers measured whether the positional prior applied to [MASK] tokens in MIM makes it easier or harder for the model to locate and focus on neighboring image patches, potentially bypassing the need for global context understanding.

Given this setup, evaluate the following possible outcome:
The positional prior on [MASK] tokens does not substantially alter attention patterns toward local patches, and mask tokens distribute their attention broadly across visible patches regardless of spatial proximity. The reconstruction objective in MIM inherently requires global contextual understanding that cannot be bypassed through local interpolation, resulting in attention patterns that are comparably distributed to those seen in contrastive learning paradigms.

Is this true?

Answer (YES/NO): NO